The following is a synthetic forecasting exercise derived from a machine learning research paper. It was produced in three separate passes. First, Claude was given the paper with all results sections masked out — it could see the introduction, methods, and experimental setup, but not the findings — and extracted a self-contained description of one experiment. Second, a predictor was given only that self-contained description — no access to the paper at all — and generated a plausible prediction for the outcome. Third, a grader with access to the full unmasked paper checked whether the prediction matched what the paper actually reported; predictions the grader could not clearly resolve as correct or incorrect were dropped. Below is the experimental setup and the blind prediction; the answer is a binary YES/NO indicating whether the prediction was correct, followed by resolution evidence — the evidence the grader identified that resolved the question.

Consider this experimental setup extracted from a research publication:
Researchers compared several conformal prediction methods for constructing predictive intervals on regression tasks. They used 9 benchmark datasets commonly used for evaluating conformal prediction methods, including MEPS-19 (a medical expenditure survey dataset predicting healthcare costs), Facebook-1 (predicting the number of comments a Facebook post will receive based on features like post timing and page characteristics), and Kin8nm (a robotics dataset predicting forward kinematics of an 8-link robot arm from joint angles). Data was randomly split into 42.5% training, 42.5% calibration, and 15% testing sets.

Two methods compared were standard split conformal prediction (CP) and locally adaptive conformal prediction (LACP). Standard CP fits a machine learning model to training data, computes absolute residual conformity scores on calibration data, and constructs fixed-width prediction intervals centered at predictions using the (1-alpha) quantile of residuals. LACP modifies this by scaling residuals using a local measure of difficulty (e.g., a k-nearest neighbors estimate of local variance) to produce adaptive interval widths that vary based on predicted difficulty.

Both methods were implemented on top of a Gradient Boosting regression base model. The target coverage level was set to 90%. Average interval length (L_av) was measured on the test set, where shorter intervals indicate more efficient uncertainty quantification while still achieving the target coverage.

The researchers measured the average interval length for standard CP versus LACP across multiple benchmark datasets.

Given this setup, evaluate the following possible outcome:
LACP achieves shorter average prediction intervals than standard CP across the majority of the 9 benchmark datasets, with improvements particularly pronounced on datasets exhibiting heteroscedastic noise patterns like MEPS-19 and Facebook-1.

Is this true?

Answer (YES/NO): NO